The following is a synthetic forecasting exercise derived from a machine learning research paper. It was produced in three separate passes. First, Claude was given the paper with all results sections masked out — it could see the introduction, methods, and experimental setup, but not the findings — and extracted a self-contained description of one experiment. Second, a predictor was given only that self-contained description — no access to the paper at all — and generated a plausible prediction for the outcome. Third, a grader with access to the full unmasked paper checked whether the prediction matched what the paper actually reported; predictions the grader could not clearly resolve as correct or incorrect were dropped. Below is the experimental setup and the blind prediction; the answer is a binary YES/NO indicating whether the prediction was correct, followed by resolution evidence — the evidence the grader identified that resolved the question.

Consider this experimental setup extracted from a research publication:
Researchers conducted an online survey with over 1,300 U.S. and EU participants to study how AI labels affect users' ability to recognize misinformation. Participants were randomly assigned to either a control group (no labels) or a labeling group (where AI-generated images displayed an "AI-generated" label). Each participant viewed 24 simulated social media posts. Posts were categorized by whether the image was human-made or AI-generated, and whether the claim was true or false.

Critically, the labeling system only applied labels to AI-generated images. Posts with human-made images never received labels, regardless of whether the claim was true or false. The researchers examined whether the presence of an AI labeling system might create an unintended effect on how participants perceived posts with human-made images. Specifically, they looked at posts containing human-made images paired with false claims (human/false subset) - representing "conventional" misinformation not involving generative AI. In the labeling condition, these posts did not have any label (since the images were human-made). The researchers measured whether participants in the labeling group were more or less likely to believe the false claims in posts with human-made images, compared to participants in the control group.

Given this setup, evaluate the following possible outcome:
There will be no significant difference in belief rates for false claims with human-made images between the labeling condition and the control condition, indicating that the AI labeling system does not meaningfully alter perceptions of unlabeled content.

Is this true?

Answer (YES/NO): NO